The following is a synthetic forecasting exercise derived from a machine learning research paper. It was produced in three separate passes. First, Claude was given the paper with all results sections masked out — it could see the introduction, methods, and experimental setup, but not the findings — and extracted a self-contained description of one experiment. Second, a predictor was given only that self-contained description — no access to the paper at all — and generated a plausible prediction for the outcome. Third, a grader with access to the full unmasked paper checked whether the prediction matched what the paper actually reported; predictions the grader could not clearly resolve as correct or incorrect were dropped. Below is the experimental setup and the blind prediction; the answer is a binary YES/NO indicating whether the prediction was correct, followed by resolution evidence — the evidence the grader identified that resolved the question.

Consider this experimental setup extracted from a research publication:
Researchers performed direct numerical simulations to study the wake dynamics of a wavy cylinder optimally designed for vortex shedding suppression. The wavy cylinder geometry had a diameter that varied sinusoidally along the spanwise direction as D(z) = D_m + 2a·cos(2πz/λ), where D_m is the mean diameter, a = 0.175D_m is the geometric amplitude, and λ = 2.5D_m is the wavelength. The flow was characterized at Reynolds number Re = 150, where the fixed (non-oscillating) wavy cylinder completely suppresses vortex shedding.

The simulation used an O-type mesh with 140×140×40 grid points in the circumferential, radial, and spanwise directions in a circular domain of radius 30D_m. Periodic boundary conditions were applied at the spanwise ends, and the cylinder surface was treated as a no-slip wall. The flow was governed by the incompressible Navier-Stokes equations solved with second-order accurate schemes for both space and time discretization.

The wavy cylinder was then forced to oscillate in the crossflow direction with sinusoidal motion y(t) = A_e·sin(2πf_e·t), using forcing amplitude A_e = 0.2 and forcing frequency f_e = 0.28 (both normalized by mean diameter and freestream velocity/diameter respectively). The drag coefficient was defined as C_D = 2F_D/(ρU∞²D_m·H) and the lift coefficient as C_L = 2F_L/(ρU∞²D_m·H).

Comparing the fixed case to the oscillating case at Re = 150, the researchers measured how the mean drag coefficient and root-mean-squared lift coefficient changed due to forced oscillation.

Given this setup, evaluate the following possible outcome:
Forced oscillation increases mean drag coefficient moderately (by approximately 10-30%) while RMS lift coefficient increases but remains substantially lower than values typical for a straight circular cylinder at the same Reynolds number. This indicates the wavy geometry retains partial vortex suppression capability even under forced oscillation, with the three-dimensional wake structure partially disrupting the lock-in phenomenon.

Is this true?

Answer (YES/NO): NO